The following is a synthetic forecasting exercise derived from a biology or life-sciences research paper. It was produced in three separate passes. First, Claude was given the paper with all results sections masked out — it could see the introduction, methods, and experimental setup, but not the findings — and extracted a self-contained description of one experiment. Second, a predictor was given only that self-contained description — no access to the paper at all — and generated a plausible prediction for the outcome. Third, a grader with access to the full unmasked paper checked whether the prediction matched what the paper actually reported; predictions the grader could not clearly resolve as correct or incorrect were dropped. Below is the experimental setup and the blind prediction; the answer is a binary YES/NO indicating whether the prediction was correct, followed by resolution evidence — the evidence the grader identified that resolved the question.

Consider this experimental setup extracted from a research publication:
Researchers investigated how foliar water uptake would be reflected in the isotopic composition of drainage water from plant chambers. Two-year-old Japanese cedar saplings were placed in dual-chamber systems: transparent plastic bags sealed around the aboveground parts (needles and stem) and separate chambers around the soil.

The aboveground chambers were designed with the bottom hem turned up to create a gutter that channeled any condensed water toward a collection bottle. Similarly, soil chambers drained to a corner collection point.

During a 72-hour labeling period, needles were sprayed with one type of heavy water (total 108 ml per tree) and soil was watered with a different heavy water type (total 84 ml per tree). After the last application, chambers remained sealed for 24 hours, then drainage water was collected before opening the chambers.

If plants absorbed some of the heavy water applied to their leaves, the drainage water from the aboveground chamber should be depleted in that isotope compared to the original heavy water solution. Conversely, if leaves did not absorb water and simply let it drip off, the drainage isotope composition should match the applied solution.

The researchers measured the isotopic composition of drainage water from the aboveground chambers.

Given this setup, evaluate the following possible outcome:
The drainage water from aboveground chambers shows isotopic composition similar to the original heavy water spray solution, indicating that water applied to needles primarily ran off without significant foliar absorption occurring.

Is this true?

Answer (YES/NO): NO